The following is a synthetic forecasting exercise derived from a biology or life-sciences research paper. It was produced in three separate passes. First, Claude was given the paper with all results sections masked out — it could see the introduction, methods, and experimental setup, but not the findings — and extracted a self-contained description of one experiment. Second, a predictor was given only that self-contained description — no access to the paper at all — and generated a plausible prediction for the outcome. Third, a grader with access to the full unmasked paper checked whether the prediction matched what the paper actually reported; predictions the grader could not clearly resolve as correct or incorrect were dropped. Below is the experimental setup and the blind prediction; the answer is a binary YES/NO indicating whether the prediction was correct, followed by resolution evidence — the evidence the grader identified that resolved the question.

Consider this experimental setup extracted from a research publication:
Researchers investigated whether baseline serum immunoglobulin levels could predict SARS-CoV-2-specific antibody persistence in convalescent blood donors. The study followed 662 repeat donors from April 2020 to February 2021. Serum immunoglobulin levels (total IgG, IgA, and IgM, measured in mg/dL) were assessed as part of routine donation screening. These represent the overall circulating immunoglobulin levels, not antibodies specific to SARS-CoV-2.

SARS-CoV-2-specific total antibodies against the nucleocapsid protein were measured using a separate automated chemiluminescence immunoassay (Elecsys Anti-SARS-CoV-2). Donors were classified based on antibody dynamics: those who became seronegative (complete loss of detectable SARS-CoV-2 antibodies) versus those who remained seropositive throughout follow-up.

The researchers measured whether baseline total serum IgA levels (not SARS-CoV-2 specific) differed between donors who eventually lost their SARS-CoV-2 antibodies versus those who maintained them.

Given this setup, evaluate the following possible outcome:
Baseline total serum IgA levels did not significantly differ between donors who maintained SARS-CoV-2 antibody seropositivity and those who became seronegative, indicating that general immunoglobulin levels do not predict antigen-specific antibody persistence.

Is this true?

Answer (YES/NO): NO